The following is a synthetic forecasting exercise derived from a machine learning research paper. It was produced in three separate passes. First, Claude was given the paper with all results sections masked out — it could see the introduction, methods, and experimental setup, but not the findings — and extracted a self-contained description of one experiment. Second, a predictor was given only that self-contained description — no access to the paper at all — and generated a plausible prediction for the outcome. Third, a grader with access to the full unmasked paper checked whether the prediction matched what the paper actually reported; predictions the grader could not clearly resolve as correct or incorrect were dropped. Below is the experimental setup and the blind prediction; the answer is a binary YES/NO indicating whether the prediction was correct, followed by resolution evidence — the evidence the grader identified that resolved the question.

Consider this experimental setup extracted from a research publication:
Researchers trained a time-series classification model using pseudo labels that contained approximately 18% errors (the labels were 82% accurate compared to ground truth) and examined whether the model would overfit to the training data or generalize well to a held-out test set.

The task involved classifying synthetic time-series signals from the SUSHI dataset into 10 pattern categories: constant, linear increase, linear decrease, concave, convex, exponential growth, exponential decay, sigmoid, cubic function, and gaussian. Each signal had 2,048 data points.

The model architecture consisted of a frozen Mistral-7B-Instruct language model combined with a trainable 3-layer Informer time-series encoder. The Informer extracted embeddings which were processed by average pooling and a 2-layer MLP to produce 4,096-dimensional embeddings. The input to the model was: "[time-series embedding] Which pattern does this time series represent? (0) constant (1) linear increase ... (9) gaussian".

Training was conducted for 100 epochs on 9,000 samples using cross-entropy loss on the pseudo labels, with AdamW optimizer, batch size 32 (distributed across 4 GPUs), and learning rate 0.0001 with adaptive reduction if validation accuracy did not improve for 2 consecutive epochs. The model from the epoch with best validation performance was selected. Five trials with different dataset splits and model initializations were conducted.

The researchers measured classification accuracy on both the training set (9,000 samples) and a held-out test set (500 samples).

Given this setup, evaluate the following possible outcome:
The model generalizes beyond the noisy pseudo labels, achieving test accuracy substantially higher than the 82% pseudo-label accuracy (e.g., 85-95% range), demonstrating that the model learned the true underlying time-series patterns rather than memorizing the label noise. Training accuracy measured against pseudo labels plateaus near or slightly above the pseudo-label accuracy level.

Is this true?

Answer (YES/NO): YES